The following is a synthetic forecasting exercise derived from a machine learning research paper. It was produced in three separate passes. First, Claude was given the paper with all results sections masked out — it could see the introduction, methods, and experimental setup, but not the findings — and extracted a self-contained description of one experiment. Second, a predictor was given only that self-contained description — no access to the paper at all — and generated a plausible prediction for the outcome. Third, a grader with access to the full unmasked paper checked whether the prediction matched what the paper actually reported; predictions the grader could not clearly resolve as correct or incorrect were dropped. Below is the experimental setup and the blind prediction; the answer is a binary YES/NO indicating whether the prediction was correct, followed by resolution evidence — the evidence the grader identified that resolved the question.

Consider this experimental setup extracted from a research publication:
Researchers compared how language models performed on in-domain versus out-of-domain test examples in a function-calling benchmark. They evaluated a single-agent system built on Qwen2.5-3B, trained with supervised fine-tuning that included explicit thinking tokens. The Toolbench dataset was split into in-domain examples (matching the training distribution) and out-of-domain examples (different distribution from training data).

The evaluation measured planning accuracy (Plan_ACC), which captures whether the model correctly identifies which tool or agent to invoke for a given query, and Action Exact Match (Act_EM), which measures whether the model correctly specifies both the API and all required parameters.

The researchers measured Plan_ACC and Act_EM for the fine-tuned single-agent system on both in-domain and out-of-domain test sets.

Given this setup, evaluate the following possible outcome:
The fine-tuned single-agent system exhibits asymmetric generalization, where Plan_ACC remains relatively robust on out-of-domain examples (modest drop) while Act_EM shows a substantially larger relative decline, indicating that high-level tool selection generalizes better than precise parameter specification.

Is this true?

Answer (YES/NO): NO